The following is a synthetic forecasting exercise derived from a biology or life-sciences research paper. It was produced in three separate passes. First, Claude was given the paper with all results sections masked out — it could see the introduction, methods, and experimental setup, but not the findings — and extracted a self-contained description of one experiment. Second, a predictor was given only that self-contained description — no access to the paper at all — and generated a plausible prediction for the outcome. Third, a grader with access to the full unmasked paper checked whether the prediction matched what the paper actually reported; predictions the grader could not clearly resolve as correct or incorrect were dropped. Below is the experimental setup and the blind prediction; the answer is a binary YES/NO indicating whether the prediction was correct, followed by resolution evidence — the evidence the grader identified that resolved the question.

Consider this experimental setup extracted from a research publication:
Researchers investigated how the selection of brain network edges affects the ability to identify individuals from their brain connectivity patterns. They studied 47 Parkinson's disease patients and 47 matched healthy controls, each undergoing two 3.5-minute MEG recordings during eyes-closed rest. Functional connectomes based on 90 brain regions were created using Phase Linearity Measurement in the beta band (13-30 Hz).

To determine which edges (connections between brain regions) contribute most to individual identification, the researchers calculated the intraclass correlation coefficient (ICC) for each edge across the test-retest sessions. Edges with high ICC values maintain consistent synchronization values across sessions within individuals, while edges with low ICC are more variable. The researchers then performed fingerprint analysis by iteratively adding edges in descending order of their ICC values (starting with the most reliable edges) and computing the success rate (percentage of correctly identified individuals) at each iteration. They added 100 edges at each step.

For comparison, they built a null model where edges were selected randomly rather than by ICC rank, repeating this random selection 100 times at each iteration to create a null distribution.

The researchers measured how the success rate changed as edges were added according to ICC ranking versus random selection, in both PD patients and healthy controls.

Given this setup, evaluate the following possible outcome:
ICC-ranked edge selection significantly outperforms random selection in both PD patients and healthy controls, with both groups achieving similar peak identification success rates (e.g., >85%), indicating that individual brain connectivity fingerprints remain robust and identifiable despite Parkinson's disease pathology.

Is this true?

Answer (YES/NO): NO